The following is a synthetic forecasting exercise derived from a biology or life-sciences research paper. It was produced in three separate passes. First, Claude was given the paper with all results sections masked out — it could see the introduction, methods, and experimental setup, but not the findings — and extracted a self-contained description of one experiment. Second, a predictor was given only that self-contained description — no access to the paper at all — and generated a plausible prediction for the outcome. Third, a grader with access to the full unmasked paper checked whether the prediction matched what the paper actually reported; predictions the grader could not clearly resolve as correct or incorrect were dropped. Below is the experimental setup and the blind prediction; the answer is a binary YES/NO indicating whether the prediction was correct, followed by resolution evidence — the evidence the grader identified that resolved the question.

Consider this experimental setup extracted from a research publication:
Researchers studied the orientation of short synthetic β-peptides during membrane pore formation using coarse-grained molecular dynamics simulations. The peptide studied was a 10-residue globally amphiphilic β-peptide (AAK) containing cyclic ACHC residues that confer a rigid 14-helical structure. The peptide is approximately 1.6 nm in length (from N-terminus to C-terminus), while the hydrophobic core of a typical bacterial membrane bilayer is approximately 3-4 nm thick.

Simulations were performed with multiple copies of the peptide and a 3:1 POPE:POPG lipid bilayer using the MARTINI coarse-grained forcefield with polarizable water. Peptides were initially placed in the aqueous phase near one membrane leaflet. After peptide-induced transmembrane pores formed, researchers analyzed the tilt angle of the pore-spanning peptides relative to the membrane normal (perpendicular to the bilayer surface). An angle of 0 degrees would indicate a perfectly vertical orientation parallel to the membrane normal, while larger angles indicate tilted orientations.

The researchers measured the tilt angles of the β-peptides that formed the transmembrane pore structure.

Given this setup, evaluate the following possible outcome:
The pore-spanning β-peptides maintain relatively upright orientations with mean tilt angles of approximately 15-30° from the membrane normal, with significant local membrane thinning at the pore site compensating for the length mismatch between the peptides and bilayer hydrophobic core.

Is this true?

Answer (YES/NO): YES